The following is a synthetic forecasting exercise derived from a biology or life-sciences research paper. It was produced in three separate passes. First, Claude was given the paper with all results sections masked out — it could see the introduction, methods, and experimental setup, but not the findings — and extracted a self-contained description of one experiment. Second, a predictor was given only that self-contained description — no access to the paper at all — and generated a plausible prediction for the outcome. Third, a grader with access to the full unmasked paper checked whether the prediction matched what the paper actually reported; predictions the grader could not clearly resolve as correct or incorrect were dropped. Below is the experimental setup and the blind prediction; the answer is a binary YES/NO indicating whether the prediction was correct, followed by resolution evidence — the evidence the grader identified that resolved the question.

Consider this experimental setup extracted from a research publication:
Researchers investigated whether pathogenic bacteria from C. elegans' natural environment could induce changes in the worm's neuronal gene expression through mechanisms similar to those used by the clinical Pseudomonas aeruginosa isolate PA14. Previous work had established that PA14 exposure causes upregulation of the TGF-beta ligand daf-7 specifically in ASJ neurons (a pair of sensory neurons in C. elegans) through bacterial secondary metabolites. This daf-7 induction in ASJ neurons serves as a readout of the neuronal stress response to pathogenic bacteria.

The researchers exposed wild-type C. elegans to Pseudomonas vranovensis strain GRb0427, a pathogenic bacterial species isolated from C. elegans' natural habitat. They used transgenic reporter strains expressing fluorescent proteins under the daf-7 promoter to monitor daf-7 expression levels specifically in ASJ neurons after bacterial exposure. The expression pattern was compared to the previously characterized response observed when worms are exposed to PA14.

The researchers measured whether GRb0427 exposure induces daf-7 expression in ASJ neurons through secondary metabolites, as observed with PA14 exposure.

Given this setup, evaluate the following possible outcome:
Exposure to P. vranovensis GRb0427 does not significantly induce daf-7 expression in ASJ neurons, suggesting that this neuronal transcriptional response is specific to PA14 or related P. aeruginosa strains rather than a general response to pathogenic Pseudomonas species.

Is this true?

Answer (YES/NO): YES